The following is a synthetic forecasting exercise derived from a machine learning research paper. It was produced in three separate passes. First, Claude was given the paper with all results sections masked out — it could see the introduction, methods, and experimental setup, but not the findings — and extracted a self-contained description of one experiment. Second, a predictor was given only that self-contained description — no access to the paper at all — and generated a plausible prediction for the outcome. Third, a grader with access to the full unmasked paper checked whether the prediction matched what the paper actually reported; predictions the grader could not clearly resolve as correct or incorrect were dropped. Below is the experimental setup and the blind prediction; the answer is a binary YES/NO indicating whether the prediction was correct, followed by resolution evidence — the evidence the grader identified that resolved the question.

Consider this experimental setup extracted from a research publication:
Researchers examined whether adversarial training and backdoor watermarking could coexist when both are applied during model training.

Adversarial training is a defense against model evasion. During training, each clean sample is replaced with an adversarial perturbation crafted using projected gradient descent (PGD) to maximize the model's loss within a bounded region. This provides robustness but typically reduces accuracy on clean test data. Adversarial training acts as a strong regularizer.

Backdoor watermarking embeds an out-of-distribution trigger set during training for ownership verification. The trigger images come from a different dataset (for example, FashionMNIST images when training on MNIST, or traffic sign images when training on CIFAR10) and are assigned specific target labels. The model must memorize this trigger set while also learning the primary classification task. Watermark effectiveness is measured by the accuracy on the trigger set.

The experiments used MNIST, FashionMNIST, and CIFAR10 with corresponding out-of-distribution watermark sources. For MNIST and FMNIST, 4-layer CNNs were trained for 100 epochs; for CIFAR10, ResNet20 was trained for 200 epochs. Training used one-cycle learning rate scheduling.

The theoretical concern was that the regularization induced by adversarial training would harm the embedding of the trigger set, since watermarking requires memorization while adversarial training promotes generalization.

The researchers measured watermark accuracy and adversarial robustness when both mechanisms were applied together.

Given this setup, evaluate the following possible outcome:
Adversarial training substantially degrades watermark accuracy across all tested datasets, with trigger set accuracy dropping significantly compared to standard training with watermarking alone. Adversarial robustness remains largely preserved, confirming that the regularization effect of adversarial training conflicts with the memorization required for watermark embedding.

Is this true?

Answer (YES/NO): NO